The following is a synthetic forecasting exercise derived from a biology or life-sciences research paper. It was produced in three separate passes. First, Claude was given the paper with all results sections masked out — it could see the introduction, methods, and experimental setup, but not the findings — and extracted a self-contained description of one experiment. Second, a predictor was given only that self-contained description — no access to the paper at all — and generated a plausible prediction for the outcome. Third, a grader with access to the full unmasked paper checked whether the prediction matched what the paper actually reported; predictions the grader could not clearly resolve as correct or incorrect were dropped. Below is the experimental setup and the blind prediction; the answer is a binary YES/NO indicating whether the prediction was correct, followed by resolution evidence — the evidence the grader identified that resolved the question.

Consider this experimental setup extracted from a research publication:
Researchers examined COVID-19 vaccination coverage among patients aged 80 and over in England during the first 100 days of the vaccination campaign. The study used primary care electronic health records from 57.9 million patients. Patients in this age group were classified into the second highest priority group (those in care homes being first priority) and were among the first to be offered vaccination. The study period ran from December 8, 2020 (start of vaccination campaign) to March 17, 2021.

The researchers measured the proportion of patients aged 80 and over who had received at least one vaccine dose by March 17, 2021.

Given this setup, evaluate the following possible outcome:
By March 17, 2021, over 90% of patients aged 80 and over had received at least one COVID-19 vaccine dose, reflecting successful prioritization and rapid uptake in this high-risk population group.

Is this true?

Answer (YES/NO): YES